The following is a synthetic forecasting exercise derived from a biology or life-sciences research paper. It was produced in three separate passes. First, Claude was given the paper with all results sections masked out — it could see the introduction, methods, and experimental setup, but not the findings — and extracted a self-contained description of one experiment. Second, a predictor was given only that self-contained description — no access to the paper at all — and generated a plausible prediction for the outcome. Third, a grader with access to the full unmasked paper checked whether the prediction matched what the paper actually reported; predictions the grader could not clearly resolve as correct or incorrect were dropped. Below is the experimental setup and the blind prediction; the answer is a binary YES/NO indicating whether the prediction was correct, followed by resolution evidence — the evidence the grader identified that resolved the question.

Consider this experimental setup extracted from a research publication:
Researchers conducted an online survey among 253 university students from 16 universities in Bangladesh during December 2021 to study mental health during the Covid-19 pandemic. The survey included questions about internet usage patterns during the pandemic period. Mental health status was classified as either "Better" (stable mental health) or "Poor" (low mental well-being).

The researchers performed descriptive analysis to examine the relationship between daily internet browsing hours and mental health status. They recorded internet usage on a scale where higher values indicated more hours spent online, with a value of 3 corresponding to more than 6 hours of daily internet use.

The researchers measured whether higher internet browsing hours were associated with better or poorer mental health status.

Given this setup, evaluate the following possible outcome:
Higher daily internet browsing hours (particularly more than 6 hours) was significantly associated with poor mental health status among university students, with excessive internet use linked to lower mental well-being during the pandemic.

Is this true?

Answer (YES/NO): YES